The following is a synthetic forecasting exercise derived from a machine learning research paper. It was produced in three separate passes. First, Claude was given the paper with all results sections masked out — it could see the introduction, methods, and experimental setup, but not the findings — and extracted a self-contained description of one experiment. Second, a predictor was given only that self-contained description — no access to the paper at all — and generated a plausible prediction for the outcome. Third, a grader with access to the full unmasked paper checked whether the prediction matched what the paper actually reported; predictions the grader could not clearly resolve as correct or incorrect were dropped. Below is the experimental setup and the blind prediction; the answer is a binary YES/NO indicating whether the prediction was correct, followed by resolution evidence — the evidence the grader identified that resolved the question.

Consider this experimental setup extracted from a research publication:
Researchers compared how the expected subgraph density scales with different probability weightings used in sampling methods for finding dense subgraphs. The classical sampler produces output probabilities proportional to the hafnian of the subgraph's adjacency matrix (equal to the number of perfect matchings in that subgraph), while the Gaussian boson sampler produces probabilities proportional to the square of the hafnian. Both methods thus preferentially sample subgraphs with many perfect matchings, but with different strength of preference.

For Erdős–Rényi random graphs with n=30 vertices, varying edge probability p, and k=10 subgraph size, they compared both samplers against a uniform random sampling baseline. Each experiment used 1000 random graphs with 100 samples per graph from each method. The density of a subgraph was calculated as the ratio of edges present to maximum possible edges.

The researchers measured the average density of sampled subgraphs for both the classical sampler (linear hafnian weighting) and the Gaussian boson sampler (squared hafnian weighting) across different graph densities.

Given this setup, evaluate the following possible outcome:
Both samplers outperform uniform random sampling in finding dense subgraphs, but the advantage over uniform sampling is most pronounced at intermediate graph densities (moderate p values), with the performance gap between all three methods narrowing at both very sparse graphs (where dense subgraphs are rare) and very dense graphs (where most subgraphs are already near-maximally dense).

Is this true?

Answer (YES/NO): NO